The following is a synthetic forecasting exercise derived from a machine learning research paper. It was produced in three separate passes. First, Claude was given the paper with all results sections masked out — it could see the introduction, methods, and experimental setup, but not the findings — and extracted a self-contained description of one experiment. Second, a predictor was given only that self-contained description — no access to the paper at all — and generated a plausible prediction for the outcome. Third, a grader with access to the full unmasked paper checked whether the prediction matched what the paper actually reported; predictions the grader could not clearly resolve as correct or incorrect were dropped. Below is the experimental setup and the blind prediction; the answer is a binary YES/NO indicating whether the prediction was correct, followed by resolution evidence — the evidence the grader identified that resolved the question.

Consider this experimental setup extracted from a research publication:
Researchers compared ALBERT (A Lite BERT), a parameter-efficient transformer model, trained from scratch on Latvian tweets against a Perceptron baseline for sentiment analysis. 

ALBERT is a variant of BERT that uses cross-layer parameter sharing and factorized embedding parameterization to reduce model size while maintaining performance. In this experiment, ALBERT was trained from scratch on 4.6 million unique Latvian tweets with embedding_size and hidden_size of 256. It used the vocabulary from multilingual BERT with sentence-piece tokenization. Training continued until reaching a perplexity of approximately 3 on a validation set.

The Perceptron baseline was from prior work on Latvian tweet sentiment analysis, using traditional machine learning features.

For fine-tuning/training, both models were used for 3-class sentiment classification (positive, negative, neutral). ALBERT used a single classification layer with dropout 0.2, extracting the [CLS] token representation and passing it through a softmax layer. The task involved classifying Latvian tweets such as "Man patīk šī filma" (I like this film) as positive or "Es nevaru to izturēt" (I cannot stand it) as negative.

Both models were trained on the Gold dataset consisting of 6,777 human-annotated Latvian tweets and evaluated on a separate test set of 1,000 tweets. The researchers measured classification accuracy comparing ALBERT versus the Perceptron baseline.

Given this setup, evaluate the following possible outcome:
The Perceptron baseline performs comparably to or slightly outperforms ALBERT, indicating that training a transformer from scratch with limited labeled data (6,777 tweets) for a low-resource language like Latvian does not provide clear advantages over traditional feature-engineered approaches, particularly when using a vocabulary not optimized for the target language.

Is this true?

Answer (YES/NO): YES